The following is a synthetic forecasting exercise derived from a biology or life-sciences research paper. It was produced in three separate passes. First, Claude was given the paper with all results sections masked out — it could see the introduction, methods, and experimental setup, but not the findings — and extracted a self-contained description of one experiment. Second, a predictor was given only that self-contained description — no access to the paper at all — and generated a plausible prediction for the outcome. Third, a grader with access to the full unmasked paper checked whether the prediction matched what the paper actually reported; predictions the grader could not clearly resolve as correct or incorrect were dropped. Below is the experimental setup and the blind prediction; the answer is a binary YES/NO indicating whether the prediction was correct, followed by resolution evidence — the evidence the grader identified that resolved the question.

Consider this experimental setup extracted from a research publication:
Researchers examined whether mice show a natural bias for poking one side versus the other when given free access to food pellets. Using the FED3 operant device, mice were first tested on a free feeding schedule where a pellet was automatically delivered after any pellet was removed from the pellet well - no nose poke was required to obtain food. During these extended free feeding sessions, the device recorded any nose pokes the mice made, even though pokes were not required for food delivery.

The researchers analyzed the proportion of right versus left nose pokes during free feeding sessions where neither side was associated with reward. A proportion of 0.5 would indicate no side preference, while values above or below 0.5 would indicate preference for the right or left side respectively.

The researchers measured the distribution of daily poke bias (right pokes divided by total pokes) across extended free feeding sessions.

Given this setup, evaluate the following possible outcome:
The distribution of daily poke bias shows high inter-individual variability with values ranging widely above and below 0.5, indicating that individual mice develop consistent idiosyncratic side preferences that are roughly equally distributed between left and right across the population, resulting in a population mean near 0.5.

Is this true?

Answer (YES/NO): NO